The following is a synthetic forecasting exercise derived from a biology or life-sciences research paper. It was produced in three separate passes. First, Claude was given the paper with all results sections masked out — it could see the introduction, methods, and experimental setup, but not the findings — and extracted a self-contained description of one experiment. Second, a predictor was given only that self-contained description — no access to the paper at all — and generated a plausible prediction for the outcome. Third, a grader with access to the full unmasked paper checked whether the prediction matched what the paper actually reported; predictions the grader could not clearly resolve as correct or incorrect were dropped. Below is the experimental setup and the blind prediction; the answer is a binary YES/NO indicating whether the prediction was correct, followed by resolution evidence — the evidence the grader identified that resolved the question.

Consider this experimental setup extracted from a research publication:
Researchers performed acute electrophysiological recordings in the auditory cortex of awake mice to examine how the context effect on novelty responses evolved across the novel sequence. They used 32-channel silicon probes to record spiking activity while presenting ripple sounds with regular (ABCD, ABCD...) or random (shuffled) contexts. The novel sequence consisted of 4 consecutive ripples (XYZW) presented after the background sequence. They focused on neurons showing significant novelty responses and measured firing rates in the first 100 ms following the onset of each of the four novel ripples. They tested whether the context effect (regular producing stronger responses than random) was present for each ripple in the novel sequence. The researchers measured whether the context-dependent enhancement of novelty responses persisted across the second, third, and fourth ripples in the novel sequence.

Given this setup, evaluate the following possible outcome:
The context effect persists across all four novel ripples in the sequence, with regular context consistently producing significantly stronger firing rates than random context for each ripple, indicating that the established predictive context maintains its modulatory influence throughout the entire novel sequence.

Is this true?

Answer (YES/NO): NO